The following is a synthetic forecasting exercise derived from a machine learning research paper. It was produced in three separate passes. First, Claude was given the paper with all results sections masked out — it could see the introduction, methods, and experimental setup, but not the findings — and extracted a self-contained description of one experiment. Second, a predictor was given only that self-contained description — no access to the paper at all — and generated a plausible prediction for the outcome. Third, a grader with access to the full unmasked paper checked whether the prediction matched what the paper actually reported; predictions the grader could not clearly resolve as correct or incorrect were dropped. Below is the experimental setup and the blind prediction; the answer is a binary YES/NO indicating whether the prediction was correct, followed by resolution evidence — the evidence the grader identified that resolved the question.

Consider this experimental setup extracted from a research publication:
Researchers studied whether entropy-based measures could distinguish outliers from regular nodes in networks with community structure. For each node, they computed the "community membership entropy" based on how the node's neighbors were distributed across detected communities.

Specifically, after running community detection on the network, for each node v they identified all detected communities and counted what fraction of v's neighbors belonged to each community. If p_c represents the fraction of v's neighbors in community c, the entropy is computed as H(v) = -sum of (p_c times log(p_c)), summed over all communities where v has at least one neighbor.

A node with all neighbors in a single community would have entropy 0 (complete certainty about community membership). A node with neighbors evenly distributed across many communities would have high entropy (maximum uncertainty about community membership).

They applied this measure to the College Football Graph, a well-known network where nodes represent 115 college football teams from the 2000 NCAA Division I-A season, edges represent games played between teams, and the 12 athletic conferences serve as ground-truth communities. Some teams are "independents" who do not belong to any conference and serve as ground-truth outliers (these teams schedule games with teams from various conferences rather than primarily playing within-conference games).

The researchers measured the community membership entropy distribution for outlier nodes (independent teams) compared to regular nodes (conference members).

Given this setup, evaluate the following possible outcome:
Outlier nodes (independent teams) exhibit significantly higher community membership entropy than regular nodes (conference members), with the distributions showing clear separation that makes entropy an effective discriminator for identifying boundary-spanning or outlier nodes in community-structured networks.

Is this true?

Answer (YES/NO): NO